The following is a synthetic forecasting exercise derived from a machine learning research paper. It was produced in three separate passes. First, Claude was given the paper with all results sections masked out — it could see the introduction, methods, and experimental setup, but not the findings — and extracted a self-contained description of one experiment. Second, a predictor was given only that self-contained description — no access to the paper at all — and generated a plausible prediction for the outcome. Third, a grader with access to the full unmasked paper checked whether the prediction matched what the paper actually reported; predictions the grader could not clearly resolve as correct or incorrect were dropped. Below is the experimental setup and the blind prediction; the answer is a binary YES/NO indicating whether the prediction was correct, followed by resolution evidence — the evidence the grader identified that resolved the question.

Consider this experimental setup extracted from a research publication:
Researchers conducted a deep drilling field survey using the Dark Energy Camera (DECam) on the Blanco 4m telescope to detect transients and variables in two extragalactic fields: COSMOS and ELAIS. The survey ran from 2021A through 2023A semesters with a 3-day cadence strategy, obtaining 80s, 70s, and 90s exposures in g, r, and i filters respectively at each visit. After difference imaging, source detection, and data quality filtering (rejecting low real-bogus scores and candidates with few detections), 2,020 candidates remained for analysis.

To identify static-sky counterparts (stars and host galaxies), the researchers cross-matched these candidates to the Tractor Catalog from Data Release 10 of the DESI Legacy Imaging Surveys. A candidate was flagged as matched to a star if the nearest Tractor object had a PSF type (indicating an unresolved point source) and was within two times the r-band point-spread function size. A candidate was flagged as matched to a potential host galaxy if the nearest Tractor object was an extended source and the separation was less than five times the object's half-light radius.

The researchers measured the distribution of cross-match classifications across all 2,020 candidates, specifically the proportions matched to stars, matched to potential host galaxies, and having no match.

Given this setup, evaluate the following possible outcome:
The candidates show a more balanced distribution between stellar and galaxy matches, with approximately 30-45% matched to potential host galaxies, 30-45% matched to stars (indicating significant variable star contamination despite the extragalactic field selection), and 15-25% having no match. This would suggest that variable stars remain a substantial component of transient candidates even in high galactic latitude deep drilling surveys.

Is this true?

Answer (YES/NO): NO